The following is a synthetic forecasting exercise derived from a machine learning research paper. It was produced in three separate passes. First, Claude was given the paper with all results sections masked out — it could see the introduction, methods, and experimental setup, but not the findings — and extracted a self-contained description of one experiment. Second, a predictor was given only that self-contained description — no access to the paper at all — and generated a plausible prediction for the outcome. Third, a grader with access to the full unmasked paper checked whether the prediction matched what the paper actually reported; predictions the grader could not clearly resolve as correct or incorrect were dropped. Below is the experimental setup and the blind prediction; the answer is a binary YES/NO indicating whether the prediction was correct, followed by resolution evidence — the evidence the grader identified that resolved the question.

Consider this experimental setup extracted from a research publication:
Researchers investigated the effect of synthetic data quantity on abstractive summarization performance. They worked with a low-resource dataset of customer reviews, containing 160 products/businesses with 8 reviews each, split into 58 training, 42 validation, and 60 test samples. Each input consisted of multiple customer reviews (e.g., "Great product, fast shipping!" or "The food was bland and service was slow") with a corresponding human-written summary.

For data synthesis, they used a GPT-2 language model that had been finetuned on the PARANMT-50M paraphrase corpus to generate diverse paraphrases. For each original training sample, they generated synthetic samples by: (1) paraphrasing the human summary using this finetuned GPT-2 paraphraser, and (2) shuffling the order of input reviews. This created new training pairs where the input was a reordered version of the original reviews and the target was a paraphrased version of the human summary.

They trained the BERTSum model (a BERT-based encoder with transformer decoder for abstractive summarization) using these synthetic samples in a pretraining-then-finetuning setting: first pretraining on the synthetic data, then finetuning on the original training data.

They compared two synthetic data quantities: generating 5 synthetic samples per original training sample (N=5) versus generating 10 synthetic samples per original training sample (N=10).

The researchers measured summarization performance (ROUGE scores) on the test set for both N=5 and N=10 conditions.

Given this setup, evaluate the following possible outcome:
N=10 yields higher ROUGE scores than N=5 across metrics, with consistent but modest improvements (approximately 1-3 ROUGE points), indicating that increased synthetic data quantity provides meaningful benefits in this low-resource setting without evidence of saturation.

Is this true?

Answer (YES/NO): NO